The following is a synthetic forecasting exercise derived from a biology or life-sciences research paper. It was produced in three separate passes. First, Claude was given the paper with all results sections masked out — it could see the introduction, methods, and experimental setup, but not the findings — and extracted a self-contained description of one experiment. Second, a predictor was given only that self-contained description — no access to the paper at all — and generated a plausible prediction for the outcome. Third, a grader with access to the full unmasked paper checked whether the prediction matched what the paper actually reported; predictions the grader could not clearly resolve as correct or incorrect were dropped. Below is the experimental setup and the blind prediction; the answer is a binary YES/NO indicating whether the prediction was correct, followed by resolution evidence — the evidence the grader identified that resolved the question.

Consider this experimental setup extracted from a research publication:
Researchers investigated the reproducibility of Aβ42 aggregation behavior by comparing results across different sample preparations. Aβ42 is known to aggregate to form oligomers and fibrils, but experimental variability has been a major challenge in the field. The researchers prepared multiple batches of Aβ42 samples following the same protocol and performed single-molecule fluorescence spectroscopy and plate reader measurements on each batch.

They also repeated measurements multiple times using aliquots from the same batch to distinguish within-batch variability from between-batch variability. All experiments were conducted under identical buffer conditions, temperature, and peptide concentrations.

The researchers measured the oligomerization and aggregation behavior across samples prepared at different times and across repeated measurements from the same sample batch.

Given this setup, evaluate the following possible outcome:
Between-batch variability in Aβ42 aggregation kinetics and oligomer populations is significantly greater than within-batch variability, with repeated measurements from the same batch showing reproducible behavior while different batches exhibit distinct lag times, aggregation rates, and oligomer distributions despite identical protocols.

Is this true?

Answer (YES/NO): NO